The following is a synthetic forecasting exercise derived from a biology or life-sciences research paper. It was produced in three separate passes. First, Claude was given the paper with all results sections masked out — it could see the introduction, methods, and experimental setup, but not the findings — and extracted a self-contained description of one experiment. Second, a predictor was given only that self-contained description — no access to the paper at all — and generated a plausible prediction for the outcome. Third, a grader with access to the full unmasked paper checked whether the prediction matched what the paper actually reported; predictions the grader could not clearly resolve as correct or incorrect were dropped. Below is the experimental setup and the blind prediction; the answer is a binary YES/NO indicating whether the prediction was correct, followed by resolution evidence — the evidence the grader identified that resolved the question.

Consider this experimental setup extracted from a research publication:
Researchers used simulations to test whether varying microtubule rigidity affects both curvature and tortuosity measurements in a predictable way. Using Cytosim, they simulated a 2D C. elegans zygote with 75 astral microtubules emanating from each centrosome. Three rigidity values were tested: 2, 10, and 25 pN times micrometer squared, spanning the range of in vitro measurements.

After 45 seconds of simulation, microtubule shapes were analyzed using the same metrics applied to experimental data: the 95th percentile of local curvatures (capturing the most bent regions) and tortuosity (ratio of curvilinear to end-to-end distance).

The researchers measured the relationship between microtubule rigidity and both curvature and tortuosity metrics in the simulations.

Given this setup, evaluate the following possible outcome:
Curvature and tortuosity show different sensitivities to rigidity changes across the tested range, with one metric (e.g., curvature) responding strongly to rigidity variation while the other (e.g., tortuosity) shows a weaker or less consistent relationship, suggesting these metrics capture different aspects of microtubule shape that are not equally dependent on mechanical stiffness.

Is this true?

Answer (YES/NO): NO